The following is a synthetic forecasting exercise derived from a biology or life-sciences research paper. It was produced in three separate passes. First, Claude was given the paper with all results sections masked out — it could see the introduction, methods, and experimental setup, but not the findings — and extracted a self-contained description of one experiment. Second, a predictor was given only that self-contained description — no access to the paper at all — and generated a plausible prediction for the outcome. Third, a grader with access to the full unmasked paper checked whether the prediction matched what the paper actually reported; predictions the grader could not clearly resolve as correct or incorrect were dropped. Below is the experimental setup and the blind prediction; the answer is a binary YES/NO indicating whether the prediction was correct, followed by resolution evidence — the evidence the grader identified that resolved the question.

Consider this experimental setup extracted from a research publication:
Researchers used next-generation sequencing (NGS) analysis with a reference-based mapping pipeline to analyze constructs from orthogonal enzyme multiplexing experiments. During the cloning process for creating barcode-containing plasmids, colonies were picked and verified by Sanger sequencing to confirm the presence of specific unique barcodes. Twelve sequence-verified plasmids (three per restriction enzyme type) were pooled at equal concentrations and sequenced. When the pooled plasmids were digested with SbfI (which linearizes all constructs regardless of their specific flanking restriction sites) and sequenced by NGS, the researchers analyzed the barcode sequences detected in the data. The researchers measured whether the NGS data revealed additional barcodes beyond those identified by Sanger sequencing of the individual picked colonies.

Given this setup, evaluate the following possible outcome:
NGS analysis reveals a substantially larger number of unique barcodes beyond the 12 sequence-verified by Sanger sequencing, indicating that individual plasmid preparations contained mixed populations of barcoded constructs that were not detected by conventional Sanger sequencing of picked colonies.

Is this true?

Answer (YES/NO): NO